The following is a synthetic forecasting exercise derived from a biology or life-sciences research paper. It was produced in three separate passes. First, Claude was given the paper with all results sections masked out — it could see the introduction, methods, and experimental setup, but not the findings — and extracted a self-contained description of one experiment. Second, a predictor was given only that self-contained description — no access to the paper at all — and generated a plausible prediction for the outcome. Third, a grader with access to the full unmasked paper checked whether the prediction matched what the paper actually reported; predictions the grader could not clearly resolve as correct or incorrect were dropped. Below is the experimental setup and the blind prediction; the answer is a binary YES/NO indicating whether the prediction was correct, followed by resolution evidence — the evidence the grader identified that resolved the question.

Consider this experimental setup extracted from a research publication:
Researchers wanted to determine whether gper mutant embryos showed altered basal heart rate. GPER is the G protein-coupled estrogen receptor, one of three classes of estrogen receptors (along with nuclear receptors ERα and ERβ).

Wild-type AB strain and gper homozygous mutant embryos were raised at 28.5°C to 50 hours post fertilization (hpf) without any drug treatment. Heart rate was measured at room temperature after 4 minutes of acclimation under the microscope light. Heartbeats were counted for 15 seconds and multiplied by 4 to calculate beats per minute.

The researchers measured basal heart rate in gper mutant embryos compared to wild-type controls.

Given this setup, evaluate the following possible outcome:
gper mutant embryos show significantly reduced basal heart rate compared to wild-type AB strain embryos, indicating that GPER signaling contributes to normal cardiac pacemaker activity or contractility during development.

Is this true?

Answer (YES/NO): YES